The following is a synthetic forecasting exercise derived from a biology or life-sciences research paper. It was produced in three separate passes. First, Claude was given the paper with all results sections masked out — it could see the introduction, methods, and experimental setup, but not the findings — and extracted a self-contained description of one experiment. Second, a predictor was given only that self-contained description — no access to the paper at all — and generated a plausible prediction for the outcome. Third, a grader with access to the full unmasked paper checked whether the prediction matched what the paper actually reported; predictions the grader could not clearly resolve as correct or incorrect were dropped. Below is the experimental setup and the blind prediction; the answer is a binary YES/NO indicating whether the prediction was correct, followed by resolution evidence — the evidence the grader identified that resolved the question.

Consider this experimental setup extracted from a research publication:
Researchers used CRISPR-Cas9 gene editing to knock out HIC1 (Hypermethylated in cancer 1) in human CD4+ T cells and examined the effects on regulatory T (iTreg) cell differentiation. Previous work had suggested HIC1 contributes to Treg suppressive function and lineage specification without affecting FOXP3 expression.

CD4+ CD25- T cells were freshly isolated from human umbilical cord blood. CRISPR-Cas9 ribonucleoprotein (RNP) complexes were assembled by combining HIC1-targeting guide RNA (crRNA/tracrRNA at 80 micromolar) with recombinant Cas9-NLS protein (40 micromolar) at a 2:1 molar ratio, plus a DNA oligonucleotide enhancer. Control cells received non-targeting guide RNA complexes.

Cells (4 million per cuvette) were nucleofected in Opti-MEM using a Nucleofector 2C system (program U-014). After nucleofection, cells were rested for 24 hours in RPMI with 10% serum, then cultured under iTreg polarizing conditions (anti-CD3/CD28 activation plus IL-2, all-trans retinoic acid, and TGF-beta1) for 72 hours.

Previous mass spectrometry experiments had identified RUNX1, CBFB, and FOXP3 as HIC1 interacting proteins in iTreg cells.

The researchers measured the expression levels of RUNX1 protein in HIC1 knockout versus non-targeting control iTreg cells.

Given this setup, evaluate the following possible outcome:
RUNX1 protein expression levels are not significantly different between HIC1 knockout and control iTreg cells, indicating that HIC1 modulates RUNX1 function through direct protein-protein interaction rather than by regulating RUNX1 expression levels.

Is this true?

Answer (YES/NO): NO